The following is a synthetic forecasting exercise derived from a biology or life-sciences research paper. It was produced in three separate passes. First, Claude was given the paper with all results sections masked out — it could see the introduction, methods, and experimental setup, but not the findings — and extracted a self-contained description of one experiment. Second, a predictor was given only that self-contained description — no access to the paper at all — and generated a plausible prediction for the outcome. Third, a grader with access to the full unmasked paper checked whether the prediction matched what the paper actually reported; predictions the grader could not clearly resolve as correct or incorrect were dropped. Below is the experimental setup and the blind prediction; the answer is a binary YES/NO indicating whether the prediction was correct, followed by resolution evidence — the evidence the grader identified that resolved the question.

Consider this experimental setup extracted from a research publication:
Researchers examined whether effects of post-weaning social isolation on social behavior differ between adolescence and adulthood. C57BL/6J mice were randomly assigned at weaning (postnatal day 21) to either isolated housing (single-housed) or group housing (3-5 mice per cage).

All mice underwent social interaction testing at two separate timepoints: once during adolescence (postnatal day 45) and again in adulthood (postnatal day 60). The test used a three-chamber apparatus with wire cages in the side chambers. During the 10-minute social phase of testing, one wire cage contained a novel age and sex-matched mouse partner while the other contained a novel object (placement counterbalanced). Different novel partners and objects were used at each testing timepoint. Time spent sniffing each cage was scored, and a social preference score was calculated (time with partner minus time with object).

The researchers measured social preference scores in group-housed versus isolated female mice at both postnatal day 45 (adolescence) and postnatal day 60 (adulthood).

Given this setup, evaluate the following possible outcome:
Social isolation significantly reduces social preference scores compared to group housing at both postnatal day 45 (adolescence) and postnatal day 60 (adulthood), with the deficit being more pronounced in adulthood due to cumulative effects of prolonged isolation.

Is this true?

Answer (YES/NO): NO